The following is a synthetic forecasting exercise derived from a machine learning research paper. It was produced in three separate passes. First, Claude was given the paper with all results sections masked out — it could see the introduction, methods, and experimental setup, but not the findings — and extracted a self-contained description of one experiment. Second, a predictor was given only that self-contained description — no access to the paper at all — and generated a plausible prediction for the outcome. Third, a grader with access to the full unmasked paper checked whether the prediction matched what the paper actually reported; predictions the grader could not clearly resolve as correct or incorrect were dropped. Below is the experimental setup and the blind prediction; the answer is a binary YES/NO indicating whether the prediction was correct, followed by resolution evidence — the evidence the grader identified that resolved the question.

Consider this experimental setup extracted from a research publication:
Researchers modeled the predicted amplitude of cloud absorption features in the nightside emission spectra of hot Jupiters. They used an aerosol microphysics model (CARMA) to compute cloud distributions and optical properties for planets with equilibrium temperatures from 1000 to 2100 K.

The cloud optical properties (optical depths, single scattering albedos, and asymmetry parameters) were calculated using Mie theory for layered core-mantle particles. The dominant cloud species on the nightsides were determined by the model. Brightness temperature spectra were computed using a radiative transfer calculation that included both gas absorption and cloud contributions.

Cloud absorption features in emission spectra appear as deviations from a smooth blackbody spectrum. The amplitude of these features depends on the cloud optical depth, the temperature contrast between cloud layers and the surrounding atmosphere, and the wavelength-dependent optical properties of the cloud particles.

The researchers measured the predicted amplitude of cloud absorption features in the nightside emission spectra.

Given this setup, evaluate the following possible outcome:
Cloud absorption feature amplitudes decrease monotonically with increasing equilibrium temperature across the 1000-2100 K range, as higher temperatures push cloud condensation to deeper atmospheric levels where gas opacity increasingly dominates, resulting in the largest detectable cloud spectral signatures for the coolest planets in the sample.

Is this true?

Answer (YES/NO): NO